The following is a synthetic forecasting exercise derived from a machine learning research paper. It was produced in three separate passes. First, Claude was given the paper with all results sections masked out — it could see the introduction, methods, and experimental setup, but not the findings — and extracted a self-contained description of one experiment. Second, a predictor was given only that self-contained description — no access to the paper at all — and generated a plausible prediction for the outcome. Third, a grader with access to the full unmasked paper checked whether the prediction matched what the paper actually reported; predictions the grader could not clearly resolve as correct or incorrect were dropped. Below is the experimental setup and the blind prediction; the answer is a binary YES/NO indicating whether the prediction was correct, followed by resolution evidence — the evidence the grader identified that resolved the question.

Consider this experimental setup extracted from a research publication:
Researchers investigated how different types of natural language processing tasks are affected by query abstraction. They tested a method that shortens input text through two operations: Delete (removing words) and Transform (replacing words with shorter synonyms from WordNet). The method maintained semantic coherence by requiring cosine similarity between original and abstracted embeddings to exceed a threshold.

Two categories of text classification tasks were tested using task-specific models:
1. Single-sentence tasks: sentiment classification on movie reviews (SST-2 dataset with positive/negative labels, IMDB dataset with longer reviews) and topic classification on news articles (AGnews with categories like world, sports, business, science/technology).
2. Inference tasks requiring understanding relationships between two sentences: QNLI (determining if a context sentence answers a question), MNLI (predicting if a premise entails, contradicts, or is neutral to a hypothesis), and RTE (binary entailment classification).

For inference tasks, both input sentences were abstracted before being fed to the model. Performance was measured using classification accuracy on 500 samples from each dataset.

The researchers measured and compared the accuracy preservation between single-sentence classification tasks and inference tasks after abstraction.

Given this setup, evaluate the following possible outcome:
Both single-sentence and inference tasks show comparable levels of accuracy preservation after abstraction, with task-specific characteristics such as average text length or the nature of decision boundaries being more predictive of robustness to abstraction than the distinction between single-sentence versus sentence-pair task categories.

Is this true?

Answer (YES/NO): NO